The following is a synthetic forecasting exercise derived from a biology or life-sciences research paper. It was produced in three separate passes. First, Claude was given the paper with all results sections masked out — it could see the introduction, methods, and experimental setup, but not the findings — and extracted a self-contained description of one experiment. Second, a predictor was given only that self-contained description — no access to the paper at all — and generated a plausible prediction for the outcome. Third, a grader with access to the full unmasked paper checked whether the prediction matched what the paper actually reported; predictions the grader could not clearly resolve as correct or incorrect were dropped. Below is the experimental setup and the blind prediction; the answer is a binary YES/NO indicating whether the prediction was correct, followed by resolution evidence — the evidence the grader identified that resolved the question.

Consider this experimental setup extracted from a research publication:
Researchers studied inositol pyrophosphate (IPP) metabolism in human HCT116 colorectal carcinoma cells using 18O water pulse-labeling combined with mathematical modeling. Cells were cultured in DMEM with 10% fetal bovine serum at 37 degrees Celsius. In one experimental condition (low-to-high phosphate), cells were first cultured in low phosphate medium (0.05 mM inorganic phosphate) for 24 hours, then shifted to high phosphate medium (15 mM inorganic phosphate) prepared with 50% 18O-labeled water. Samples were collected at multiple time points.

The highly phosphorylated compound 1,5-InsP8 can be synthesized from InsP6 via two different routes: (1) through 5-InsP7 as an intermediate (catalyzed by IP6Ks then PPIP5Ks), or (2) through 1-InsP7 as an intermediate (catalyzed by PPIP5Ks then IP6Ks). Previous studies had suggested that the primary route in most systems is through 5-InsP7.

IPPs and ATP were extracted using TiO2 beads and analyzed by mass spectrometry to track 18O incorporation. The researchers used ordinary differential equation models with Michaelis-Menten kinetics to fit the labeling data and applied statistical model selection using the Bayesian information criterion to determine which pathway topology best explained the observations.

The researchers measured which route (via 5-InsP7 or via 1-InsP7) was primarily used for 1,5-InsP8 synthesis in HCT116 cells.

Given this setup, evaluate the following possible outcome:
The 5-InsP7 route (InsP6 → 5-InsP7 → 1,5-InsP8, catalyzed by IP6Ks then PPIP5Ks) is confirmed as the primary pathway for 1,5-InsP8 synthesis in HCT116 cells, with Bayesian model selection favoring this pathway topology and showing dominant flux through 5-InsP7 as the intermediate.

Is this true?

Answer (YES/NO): NO